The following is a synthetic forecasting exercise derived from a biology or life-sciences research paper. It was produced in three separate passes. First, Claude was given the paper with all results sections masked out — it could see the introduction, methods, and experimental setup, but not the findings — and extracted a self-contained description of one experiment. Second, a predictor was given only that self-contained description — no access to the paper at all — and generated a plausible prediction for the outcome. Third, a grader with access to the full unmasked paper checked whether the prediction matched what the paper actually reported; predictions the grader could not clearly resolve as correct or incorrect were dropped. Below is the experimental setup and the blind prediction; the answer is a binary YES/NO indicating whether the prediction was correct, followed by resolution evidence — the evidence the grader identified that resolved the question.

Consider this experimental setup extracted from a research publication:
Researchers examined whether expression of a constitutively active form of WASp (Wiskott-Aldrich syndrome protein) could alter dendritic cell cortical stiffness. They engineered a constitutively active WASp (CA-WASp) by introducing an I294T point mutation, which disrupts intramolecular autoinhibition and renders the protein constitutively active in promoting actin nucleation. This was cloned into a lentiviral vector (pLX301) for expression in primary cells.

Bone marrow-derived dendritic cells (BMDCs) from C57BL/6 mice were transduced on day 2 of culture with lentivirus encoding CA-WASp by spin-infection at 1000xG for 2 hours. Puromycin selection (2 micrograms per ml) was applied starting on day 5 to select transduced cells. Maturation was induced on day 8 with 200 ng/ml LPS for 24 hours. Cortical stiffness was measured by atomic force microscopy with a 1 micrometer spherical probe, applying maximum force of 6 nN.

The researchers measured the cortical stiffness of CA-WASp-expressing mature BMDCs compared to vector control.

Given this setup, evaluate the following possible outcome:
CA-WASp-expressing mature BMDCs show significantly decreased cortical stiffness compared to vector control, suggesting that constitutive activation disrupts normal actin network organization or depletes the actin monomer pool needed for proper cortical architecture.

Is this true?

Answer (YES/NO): NO